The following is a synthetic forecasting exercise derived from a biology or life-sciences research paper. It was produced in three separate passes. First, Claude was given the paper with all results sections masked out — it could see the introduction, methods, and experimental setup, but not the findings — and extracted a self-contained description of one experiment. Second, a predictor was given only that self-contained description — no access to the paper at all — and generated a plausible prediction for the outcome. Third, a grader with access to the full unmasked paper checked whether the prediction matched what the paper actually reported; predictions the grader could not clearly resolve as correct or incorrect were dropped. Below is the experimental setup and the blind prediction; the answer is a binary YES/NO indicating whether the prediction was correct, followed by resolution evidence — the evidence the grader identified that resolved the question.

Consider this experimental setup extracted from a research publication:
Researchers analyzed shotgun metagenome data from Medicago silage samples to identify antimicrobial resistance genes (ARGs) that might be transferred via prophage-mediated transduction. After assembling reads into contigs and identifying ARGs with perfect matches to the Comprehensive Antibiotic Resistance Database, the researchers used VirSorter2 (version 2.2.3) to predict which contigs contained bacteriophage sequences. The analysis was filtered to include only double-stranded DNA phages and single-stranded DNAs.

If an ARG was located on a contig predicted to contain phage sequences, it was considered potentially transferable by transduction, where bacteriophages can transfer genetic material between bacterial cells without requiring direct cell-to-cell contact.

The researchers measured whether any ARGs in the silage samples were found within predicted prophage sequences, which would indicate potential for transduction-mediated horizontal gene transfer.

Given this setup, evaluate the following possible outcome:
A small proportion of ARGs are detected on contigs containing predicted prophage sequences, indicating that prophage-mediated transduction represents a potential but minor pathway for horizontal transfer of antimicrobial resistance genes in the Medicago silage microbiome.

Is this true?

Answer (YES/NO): YES